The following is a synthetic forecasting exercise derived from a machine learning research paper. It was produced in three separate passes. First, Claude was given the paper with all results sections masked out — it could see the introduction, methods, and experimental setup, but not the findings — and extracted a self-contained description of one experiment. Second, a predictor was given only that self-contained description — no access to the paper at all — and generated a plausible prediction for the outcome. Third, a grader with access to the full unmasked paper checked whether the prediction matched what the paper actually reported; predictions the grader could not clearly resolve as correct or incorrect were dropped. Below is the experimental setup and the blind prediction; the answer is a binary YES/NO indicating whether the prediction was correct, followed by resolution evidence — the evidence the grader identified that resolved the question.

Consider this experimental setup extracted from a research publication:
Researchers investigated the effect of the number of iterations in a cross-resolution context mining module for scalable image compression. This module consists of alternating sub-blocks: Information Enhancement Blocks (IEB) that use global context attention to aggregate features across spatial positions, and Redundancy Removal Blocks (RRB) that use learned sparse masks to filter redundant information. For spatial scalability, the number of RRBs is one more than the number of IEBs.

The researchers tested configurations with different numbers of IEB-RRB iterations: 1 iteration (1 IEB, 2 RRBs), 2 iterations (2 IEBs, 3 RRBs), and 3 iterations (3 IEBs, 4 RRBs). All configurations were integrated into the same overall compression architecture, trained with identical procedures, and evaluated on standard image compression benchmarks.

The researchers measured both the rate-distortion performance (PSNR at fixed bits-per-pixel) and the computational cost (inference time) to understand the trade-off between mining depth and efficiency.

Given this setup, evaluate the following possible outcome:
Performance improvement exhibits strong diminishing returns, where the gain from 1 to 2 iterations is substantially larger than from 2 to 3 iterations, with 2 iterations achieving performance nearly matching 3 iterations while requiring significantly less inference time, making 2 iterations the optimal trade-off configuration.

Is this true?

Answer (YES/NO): YES